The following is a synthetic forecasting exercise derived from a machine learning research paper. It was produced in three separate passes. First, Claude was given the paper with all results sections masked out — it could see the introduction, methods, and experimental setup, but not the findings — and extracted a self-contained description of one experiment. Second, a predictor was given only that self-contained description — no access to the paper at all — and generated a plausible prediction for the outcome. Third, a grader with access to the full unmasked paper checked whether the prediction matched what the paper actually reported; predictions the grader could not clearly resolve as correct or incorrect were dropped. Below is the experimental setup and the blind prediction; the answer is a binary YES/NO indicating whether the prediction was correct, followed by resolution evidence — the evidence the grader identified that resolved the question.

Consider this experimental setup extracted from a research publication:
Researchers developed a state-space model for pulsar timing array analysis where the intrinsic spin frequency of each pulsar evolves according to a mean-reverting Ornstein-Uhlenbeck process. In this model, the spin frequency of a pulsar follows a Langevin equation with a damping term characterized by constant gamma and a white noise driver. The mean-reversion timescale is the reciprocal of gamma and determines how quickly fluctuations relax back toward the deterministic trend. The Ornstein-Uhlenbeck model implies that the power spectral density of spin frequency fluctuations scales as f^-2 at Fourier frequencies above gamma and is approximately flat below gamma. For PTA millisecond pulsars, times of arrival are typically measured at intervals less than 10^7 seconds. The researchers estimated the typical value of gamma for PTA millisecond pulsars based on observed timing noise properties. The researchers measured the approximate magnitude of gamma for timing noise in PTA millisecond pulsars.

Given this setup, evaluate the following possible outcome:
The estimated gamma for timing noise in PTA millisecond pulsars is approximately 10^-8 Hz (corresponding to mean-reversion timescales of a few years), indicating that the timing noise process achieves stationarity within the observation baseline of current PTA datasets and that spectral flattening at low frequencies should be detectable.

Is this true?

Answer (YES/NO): NO